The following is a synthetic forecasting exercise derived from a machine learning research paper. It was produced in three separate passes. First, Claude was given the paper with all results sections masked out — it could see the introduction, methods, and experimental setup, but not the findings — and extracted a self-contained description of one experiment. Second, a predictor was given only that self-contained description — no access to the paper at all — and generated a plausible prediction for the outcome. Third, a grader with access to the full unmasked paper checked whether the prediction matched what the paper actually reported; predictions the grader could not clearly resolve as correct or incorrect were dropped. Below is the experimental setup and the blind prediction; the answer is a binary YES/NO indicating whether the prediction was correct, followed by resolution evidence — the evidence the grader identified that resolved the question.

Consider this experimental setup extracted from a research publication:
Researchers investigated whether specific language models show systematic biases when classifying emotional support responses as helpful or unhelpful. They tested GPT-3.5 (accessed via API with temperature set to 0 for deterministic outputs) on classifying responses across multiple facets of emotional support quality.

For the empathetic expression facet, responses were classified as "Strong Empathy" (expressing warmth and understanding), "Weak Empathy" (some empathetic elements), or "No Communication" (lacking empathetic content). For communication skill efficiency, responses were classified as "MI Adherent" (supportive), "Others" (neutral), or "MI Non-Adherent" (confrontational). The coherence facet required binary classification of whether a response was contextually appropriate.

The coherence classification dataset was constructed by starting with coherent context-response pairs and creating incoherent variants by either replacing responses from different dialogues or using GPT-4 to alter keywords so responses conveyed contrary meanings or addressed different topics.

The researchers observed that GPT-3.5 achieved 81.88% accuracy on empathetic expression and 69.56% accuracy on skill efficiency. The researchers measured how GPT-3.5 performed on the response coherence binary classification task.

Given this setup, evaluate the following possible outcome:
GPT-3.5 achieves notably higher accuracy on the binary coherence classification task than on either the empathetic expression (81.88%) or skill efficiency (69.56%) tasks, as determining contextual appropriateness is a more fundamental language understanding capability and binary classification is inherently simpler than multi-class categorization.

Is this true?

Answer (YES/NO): NO